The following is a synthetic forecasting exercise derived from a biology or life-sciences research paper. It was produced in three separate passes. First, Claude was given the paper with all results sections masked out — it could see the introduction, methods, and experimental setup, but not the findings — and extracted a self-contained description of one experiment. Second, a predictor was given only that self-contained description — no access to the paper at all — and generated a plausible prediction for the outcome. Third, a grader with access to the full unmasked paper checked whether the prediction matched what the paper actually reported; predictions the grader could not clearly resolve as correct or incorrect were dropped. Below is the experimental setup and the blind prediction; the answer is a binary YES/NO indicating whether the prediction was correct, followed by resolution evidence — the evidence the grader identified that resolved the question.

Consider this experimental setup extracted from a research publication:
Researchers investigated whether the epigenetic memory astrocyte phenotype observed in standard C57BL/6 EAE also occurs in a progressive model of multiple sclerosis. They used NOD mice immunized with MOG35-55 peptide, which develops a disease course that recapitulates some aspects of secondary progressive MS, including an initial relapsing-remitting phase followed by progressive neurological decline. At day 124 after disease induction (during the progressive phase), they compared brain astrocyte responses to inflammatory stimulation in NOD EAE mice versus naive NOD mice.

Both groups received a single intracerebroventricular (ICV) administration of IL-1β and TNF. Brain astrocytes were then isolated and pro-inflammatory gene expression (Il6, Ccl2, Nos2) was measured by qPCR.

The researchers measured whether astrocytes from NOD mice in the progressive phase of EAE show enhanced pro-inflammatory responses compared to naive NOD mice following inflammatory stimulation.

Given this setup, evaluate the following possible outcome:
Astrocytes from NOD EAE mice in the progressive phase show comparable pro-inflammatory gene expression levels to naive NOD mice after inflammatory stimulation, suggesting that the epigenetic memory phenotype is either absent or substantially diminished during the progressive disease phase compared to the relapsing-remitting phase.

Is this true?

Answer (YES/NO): NO